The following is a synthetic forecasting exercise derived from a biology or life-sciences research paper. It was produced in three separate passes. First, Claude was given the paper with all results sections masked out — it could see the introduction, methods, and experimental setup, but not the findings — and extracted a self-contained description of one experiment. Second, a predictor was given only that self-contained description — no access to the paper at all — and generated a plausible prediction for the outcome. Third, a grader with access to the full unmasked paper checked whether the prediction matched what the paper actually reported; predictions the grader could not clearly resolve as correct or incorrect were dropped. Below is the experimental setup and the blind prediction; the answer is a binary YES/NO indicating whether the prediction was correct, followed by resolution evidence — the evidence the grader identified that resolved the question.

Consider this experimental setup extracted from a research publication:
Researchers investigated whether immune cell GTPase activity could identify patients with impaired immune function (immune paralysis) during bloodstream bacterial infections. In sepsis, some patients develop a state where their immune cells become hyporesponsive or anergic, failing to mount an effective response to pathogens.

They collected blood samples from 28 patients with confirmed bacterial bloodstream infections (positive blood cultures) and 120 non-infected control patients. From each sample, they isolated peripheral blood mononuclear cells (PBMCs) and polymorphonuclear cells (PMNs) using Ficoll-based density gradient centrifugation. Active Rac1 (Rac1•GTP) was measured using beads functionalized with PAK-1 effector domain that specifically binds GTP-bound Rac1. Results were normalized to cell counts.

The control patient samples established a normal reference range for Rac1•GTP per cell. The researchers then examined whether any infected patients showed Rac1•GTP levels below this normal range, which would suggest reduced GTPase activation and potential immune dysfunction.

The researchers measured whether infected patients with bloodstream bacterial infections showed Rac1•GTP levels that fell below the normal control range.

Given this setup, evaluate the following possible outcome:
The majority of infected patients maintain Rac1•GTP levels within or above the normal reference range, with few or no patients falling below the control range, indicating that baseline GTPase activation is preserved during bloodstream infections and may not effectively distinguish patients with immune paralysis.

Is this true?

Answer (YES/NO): NO